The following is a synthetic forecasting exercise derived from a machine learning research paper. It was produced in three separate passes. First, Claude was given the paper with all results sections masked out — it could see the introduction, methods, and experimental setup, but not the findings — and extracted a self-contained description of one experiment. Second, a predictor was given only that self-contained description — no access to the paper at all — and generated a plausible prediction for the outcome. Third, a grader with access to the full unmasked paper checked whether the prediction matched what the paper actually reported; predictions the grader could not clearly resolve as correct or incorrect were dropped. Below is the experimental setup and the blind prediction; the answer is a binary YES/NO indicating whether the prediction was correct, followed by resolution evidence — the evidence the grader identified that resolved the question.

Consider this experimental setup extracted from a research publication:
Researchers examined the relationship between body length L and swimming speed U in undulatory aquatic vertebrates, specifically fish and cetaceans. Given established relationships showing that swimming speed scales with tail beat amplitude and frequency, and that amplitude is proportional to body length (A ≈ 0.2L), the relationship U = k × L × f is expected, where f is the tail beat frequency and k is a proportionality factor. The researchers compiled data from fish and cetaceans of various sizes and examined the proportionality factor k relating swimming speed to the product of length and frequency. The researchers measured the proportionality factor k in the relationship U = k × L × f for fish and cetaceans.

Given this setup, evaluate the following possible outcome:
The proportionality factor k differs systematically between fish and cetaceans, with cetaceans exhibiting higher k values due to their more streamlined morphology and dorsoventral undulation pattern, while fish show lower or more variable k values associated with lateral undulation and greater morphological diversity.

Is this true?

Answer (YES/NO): NO